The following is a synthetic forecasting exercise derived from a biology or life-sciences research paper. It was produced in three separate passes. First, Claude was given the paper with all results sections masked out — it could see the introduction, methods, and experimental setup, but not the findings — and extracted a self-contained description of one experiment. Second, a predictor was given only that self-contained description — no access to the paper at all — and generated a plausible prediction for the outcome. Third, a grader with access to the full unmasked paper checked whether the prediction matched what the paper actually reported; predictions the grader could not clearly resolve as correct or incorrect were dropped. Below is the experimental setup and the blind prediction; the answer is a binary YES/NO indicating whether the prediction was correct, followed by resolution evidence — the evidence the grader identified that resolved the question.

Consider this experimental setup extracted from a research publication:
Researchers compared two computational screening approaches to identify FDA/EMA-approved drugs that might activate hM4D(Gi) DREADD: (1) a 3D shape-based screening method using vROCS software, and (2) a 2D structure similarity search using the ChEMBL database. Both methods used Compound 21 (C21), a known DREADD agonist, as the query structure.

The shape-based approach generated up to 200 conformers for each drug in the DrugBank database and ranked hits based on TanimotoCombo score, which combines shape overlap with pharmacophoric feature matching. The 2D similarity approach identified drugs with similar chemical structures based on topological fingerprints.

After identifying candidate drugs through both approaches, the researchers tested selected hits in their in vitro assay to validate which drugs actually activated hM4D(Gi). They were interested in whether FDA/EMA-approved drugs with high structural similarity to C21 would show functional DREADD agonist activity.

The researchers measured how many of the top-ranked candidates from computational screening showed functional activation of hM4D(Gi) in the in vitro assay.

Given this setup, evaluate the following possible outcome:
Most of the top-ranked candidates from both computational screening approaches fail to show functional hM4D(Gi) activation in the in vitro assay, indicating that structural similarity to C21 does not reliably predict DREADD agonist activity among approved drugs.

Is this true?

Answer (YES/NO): YES